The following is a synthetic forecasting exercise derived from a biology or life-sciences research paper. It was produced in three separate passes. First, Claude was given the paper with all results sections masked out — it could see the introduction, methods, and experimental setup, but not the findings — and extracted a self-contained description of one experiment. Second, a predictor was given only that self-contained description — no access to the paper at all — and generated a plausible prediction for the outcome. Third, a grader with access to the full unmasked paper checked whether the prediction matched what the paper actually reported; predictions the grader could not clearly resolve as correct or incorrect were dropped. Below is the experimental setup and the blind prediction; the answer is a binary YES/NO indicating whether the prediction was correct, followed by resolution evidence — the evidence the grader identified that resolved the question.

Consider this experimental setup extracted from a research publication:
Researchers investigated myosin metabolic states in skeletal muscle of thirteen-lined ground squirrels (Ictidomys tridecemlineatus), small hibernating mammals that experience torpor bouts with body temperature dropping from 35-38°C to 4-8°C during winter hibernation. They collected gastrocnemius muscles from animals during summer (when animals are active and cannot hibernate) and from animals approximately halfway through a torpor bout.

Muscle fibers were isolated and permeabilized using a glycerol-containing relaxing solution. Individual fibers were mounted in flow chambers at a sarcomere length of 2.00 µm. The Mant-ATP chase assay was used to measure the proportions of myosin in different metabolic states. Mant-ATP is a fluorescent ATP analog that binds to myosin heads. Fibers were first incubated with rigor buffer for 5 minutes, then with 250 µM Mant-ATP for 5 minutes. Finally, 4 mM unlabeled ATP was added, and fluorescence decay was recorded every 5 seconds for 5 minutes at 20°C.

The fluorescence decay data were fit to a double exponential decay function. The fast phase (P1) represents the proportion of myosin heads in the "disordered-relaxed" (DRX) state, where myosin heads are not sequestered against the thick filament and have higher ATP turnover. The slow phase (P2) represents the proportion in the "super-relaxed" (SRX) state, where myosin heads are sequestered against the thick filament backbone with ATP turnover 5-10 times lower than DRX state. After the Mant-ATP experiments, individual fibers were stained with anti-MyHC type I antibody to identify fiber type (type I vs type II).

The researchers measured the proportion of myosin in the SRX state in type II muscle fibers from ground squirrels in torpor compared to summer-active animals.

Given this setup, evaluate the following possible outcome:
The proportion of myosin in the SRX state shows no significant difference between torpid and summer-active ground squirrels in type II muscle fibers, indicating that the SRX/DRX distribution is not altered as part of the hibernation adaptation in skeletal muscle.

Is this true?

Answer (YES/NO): YES